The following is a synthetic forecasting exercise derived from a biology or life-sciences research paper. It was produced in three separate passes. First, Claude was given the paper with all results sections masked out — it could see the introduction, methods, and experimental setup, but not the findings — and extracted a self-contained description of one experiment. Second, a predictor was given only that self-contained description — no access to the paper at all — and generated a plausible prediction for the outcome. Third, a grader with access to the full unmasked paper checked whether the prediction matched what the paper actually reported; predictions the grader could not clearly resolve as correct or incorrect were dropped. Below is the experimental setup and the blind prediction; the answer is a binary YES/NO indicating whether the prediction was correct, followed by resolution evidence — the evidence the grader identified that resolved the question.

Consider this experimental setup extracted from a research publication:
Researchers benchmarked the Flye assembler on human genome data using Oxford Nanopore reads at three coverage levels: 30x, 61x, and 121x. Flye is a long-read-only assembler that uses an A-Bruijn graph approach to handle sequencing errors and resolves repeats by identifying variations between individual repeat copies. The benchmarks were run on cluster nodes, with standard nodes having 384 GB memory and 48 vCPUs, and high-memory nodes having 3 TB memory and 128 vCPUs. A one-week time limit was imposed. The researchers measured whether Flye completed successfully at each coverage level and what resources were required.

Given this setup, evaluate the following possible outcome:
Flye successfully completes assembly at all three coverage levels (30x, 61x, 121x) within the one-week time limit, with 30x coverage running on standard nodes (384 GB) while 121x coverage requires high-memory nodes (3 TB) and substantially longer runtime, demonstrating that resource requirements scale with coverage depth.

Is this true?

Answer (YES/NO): NO